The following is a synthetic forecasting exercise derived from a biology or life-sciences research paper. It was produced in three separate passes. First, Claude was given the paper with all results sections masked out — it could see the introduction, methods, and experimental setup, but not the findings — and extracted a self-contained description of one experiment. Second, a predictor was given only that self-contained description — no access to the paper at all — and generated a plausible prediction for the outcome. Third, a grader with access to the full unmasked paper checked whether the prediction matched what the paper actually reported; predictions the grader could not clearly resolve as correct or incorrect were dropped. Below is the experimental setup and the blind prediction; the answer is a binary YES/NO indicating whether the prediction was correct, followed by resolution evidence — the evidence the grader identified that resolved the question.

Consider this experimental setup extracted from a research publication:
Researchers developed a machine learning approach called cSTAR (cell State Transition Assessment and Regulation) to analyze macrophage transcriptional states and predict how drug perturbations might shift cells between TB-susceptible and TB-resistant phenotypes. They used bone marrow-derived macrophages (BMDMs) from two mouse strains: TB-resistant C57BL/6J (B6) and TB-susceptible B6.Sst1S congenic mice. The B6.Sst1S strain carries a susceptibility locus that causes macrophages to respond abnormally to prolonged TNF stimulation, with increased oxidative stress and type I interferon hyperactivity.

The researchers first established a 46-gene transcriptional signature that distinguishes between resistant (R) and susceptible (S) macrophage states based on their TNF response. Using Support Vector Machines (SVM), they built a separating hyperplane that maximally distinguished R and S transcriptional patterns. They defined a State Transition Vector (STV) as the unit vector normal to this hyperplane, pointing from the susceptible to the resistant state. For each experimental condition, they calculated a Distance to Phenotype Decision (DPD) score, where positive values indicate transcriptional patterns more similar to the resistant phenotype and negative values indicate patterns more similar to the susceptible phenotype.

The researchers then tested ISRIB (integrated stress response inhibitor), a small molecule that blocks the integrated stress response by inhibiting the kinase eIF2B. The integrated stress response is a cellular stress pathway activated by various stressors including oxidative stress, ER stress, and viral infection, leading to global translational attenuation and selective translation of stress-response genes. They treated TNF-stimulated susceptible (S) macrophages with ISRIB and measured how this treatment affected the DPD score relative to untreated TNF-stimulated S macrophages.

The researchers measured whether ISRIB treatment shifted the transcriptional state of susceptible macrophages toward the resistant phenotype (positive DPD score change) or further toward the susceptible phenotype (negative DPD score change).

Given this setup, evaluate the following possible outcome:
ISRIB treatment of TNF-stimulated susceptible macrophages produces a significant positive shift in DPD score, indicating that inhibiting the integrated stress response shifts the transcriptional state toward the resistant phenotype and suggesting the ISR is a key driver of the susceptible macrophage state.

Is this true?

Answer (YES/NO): YES